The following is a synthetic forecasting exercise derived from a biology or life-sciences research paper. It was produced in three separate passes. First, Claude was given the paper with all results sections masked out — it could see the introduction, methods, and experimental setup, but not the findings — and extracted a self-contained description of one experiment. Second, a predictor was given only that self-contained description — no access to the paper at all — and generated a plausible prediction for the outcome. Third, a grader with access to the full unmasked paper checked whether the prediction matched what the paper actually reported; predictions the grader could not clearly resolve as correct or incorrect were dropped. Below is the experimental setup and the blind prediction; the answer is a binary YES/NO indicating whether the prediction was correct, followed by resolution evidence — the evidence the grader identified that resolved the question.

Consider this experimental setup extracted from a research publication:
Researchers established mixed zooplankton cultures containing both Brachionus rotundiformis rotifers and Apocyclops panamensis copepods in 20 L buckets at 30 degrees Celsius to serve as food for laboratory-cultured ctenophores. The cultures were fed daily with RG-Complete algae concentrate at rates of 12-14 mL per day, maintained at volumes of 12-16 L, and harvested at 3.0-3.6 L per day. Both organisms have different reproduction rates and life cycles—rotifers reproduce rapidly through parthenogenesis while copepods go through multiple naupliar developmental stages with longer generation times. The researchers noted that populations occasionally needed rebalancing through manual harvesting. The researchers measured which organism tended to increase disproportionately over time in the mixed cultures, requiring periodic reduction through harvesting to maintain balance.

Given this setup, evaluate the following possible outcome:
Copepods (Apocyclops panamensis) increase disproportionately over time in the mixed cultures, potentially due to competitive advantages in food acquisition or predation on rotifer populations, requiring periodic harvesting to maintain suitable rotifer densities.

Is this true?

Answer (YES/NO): YES